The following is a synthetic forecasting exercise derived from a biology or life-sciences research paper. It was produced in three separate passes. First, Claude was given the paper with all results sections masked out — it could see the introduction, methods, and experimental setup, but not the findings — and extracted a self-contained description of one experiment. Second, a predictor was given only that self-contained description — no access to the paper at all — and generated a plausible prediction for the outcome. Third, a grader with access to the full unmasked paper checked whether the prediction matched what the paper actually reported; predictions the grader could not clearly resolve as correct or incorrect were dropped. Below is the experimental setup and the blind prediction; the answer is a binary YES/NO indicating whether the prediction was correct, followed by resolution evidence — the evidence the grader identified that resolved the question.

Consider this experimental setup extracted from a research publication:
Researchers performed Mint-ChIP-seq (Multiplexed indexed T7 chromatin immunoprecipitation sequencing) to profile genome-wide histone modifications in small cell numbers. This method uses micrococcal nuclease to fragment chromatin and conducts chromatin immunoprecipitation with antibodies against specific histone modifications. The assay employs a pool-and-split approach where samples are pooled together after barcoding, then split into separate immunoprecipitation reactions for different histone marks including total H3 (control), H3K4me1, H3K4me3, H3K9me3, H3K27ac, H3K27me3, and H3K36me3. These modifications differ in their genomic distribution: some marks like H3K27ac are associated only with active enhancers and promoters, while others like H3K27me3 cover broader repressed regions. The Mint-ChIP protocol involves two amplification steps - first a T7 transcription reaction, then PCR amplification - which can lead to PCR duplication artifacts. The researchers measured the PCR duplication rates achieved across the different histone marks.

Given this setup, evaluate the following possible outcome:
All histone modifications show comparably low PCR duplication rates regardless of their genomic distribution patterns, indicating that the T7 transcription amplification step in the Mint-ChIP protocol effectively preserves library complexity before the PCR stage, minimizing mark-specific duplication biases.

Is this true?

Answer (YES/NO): NO